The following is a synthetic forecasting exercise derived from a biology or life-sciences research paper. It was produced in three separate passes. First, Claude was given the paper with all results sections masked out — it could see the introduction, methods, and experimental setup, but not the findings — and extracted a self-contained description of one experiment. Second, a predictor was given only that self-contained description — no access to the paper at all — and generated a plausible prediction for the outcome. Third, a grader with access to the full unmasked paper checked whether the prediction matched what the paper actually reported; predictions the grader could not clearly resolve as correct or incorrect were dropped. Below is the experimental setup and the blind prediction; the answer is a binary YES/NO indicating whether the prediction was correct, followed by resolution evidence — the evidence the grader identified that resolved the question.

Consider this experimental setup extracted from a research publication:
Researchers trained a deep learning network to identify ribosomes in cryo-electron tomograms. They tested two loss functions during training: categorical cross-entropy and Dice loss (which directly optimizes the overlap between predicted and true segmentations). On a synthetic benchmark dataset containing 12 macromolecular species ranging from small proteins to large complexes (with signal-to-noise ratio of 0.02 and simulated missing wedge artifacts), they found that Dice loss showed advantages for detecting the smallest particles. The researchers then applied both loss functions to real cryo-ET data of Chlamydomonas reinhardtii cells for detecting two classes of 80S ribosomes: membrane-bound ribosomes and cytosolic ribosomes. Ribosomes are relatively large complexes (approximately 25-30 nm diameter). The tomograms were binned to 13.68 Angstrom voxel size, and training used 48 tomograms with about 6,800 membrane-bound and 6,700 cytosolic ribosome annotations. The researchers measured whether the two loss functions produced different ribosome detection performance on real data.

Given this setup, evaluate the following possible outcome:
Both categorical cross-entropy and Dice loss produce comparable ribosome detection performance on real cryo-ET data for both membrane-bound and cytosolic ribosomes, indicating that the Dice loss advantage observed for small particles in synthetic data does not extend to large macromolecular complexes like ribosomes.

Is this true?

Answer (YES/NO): YES